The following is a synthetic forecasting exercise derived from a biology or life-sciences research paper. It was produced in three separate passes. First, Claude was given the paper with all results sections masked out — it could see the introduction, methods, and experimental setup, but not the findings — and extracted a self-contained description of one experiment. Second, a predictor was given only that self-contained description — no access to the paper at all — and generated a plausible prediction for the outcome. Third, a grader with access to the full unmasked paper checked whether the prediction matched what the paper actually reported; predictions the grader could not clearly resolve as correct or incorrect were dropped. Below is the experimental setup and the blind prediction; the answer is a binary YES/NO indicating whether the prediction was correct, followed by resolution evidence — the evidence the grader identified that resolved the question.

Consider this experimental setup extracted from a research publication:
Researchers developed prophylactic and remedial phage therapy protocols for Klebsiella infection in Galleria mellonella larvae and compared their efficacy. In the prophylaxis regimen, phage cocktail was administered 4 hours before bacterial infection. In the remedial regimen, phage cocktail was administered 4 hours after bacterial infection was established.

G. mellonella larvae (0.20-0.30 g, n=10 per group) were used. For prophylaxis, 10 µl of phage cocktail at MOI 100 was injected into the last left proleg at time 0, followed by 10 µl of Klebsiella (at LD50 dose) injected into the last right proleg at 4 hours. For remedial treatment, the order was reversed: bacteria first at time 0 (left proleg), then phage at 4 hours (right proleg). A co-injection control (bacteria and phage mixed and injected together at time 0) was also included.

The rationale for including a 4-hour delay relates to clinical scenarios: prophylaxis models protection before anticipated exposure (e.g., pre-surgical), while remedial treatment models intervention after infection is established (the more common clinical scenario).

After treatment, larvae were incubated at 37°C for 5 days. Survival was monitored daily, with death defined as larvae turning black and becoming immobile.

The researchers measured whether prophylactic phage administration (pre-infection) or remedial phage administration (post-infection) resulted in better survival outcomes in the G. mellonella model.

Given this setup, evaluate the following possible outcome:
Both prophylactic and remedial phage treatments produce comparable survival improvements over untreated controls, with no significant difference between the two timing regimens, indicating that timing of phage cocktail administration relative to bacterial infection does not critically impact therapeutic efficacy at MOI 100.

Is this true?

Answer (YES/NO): NO